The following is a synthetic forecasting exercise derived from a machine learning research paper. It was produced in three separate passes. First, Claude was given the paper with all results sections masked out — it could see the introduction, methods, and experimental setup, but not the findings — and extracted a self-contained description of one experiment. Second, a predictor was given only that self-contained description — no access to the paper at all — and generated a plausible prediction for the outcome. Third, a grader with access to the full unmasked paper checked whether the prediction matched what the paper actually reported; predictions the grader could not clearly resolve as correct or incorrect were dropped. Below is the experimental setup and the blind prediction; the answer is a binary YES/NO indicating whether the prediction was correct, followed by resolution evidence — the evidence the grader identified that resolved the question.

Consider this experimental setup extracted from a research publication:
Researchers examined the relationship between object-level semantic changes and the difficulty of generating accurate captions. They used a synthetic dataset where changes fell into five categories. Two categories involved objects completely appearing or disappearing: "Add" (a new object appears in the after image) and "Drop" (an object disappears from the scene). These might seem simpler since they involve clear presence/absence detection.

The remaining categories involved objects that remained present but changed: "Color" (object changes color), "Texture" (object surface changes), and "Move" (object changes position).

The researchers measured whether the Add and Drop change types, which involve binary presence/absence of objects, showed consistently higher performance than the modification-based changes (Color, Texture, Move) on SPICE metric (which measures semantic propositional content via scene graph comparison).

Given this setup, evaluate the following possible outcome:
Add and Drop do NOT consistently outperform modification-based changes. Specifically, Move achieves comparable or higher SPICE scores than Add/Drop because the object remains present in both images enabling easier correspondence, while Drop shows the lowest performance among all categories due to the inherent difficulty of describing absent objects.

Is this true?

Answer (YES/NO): NO